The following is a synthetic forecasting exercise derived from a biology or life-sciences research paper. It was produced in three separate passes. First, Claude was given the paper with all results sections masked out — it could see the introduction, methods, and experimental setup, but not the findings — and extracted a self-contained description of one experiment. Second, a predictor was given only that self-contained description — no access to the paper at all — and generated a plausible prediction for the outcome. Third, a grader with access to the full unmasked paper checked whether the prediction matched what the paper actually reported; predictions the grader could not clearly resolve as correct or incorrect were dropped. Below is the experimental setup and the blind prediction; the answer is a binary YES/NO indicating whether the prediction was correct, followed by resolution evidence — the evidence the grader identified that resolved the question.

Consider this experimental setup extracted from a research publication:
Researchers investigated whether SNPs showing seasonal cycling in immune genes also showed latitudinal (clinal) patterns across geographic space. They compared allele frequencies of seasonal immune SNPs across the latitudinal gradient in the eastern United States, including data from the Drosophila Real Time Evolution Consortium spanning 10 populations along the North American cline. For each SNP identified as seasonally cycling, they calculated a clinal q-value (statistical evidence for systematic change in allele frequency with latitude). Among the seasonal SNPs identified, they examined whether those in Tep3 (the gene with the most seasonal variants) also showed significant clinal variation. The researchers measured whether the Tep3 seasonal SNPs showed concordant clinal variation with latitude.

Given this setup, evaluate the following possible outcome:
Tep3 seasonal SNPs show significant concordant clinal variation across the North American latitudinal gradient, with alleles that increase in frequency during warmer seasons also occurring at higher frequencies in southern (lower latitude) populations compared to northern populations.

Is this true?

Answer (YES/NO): NO